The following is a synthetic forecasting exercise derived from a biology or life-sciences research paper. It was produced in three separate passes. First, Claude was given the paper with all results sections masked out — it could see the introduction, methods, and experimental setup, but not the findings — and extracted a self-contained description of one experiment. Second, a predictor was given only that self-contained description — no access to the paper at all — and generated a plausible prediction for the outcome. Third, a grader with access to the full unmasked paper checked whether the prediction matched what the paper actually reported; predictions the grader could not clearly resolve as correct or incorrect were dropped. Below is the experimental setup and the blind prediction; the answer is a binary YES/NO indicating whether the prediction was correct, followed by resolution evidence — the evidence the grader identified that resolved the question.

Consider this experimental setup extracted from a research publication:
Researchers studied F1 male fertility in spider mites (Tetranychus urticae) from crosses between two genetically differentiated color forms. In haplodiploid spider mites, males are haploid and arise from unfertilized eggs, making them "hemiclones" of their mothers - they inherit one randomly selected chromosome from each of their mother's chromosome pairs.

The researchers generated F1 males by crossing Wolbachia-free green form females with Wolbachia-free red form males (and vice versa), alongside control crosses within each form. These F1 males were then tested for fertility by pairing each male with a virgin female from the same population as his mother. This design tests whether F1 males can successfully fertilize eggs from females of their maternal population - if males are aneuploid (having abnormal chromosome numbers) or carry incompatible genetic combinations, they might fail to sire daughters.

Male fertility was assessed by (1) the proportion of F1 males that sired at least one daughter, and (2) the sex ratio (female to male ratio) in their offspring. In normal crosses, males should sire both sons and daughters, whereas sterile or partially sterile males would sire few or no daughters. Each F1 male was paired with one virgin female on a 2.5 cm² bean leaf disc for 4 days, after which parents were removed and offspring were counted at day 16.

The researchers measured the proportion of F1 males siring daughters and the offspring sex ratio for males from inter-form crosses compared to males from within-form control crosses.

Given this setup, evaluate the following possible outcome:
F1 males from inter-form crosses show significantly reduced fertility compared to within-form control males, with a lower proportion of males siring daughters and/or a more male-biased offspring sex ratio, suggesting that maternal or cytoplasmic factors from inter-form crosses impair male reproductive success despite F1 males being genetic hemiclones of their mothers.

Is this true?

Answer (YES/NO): NO